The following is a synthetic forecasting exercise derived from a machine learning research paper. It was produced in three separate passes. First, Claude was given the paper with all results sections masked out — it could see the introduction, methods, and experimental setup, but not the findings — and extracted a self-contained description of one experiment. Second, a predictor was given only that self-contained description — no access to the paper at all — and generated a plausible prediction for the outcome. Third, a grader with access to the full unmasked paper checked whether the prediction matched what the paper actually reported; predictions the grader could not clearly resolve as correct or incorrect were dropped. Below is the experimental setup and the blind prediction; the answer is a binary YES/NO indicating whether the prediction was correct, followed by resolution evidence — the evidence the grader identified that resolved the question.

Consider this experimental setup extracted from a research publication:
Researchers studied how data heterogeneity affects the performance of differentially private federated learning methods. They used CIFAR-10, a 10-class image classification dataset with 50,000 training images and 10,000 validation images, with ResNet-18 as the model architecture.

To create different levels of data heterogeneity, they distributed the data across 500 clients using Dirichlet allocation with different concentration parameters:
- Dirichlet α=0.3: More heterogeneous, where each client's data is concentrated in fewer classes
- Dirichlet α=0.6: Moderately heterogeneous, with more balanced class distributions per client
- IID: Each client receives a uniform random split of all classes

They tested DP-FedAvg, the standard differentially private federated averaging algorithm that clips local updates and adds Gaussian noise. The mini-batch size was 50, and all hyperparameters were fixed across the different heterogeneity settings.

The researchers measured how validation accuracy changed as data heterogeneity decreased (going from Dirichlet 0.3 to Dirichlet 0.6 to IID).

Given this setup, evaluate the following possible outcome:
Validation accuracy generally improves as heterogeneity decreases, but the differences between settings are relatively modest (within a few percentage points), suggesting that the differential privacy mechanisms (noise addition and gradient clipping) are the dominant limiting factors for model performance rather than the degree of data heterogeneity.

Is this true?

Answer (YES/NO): YES